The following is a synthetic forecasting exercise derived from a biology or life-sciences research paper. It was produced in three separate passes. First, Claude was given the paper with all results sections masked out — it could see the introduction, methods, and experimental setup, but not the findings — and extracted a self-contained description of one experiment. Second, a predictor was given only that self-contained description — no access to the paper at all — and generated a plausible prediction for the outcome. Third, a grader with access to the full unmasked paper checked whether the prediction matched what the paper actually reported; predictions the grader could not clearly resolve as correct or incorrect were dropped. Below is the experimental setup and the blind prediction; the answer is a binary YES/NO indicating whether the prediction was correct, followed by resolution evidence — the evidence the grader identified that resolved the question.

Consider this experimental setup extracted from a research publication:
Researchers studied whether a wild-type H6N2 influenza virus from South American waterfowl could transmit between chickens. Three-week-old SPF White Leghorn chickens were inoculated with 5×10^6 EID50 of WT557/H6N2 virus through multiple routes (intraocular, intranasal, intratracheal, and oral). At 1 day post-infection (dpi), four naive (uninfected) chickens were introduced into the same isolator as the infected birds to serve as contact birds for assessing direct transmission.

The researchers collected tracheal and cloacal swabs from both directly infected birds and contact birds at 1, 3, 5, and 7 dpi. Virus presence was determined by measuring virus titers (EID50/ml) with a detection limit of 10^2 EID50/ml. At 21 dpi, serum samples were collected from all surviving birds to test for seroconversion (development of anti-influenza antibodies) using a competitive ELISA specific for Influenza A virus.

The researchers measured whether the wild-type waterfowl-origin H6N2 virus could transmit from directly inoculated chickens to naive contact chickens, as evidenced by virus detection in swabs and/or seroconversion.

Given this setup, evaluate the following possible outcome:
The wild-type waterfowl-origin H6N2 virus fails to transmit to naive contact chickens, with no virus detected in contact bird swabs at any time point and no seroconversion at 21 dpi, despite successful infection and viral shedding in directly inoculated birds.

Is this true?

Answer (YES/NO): YES